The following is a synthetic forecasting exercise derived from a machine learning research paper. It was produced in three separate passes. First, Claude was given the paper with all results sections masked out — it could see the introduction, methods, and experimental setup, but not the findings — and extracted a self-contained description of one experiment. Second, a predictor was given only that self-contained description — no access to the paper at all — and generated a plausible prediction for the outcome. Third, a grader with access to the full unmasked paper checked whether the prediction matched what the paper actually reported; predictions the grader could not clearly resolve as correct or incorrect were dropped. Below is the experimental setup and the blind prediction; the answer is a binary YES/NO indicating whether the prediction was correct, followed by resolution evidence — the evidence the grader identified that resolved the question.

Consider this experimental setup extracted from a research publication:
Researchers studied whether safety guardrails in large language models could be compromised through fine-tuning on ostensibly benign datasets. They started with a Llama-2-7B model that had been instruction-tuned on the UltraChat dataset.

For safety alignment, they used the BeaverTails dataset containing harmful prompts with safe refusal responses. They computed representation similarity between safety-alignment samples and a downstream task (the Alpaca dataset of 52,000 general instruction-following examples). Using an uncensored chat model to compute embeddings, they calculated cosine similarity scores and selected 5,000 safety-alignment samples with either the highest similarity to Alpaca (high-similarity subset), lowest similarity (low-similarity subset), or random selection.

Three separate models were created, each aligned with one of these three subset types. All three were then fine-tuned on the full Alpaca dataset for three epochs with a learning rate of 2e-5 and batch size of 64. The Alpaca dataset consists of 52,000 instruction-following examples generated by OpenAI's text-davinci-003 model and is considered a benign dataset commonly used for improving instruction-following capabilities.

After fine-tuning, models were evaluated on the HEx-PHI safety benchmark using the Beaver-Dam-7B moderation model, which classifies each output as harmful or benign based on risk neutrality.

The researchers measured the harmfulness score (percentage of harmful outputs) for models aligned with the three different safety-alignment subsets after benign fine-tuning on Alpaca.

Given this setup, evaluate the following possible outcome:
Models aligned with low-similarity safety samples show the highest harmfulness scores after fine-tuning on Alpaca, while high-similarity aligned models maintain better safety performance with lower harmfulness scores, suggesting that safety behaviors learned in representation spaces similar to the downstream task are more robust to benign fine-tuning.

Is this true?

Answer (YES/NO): NO